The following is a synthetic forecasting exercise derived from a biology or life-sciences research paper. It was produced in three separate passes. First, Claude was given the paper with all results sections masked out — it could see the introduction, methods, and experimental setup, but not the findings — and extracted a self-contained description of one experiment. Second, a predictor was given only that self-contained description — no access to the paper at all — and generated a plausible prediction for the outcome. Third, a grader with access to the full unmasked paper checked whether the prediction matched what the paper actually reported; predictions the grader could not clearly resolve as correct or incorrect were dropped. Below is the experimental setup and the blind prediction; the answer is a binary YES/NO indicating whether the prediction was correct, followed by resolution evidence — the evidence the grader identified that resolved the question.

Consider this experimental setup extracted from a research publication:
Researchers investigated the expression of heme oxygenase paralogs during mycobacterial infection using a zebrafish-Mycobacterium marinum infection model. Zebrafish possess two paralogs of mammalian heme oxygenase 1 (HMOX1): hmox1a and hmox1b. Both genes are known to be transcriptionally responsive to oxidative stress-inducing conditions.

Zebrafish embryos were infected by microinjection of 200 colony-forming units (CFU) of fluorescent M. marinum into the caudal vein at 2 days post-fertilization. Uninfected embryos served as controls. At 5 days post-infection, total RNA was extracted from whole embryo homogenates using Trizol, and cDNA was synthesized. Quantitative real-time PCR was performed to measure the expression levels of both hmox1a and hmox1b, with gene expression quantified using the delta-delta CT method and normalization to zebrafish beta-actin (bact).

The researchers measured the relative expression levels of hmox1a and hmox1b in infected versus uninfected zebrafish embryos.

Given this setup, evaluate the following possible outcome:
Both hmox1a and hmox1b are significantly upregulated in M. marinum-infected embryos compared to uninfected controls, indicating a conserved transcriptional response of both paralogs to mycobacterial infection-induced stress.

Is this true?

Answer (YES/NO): NO